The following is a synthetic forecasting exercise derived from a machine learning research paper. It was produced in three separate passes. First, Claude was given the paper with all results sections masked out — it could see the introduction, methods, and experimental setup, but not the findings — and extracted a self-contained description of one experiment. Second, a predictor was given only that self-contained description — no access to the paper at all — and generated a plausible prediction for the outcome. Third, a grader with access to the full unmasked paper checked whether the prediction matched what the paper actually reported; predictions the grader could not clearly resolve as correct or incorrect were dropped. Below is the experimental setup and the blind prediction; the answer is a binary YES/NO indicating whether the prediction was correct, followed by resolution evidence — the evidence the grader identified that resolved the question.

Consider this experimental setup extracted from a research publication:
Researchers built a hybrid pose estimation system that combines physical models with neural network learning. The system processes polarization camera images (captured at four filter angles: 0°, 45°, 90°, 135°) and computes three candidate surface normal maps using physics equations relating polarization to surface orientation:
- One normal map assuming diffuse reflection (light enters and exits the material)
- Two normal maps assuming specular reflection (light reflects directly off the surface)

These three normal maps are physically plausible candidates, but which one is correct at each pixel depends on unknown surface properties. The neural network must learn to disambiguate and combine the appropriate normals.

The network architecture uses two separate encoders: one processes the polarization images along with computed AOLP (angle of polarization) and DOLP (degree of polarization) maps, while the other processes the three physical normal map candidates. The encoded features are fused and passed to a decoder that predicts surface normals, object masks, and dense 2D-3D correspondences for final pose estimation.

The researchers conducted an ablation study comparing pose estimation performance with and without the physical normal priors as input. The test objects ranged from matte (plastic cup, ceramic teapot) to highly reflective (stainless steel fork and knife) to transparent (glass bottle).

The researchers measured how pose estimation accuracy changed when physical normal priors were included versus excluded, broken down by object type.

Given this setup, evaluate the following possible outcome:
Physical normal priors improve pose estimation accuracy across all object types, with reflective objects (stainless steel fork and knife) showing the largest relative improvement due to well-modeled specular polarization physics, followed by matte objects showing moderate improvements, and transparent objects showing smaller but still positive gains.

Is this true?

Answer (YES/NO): NO